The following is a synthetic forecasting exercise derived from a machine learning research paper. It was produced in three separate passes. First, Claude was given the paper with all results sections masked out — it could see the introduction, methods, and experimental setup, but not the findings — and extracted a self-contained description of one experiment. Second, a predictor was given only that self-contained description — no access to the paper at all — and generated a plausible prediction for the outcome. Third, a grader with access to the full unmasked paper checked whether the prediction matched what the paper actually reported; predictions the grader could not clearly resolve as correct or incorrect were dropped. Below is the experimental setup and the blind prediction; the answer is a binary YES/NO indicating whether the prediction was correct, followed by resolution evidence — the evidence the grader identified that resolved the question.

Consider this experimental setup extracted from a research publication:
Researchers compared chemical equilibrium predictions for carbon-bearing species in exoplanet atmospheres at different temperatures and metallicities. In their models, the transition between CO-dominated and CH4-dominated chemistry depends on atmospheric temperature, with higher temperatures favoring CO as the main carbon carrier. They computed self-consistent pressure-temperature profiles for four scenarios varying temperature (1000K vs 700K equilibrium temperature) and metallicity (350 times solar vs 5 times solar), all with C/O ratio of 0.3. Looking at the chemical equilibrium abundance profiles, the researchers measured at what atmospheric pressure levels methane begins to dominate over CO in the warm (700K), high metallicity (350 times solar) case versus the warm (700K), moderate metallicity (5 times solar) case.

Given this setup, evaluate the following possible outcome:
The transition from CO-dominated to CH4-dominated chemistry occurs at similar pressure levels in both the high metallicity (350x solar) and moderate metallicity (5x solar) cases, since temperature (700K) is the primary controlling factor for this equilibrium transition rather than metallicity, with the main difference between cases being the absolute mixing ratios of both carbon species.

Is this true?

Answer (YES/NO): NO